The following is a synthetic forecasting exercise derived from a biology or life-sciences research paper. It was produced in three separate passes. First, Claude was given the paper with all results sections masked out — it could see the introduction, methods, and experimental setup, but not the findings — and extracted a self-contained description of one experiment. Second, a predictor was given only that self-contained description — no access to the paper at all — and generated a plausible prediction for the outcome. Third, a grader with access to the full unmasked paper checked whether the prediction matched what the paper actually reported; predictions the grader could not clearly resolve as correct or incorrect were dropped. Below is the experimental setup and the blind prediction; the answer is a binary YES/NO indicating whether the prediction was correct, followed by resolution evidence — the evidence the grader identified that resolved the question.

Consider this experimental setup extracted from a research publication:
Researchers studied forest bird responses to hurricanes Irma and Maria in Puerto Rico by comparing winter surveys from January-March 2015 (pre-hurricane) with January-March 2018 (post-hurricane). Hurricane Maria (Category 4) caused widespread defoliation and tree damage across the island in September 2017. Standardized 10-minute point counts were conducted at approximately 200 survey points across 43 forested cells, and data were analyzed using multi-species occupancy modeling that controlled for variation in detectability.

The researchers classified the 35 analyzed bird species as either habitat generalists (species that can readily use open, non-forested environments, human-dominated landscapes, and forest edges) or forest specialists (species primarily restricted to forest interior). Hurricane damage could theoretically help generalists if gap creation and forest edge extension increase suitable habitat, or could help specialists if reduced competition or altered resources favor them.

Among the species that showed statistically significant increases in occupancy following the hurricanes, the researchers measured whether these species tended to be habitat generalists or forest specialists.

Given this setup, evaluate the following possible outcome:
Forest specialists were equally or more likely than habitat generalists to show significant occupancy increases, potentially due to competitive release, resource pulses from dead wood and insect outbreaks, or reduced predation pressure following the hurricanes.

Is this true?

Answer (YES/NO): NO